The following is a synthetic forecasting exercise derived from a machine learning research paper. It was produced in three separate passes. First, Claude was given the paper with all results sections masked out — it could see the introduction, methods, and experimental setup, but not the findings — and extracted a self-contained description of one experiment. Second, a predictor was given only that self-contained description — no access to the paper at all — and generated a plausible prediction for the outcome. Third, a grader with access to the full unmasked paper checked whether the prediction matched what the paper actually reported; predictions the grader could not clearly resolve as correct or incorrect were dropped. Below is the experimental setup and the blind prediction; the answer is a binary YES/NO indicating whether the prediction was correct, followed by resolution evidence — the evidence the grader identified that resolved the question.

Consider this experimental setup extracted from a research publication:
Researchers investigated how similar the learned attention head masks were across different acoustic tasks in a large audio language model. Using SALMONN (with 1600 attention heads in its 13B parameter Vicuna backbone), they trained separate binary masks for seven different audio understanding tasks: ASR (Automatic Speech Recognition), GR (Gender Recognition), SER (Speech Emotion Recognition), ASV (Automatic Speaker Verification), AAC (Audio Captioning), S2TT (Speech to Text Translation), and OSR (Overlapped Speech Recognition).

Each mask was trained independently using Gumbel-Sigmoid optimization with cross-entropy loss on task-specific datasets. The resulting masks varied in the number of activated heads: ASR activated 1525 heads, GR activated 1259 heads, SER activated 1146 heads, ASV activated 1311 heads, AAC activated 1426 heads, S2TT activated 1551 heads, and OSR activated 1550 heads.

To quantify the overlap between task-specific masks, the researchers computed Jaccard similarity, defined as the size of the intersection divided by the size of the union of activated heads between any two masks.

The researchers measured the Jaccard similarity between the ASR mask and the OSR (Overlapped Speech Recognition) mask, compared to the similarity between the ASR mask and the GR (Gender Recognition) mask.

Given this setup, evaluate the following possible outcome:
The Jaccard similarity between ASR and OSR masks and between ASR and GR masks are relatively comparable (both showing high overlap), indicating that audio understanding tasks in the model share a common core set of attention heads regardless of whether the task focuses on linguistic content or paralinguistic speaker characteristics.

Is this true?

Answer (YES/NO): NO